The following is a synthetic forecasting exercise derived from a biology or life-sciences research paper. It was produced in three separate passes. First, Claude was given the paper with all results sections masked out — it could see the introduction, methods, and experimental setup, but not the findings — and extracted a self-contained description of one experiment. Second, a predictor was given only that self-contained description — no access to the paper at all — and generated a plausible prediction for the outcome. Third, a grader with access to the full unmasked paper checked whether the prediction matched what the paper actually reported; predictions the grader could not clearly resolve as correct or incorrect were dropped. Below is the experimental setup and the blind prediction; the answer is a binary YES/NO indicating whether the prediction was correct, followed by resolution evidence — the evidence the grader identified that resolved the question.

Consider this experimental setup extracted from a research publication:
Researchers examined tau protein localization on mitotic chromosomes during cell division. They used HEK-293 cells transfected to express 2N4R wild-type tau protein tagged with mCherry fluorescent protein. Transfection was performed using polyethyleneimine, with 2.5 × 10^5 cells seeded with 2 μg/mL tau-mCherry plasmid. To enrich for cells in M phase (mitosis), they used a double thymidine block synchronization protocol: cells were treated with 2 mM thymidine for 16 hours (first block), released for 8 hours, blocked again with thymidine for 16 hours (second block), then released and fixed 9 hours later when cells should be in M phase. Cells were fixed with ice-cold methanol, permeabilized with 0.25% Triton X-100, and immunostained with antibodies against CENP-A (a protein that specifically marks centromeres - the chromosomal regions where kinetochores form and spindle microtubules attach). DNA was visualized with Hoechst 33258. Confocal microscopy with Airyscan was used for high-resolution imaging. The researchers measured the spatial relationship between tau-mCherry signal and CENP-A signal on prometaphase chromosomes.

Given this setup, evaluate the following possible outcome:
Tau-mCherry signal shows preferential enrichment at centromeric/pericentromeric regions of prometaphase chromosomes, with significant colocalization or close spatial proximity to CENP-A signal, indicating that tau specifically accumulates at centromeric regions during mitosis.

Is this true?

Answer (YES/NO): YES